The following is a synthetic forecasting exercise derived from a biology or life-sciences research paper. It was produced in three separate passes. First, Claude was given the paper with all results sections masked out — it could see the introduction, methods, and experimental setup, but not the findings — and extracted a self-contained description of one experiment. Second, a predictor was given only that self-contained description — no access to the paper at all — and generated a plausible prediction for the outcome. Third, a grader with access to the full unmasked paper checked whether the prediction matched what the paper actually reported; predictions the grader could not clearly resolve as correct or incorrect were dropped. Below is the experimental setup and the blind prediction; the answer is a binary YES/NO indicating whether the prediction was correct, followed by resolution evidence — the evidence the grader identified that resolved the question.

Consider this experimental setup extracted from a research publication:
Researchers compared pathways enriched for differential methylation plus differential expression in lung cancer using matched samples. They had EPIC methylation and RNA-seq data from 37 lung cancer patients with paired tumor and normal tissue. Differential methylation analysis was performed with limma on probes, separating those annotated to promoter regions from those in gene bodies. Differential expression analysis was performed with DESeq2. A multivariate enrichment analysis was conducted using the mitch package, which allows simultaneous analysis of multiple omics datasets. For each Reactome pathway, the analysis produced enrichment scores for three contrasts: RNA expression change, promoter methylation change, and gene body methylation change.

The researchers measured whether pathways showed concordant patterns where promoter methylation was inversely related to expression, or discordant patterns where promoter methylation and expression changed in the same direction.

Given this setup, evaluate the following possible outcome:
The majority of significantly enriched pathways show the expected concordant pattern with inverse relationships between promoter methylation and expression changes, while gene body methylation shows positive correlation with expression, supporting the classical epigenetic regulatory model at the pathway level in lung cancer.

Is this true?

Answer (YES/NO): NO